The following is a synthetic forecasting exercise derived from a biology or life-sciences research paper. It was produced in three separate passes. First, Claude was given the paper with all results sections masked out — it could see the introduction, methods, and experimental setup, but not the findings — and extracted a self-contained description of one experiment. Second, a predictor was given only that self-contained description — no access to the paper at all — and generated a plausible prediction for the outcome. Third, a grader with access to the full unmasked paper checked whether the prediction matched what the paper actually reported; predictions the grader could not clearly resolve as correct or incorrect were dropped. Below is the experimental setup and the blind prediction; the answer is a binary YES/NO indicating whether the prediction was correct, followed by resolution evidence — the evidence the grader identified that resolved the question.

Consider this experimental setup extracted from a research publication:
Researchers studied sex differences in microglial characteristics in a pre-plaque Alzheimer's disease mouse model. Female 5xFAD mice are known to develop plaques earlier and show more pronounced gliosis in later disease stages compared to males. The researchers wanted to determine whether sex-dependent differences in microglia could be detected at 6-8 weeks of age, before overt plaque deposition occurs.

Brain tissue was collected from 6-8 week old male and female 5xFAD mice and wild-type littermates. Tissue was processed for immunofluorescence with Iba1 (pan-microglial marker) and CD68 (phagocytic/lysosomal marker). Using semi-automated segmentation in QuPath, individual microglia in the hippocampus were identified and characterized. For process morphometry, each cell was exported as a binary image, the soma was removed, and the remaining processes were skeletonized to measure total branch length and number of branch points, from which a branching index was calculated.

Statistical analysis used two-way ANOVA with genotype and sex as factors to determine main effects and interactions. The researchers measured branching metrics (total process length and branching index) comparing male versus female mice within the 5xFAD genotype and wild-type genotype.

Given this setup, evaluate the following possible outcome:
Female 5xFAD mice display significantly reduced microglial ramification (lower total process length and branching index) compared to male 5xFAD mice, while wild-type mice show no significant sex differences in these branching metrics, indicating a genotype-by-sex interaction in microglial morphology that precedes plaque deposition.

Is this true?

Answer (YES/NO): NO